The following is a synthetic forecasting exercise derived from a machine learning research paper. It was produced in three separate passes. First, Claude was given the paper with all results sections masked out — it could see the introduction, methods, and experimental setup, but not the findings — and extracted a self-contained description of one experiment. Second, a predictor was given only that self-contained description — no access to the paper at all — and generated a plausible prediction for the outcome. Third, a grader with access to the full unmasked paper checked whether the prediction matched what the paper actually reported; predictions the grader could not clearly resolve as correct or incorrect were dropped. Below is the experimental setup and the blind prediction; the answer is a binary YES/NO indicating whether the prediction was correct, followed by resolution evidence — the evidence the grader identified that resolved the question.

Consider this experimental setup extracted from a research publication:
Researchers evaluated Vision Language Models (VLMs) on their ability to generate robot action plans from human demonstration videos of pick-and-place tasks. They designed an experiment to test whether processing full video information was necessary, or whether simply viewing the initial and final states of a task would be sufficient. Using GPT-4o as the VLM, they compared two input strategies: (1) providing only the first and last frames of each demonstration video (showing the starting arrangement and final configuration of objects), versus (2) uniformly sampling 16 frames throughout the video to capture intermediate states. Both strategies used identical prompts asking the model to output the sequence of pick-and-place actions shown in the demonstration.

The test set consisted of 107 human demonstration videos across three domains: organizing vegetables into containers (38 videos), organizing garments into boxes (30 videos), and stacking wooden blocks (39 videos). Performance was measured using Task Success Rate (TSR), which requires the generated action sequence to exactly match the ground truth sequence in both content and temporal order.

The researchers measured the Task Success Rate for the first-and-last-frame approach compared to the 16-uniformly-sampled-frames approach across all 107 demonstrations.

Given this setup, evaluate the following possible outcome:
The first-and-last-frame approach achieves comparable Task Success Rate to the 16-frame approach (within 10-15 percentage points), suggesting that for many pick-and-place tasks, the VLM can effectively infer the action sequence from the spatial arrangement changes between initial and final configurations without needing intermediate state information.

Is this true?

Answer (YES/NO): NO